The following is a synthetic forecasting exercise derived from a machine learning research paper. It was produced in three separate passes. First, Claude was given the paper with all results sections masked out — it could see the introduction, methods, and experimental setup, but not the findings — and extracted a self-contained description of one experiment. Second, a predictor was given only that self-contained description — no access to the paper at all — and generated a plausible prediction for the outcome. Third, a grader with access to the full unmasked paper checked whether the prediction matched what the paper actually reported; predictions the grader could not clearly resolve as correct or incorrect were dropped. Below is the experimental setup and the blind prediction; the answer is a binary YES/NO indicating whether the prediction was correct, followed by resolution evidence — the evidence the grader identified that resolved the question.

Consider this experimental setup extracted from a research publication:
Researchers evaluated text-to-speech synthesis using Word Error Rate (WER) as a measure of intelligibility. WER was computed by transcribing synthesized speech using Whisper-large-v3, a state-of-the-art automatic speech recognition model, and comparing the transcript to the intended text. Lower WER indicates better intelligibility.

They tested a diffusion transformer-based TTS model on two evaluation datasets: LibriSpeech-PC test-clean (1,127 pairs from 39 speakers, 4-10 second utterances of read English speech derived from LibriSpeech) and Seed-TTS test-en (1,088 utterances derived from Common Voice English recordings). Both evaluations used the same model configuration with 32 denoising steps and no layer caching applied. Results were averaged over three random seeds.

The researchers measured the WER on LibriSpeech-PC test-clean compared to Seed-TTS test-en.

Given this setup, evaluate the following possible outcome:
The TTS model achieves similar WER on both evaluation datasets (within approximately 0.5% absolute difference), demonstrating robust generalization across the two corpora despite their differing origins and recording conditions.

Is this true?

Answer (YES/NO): YES